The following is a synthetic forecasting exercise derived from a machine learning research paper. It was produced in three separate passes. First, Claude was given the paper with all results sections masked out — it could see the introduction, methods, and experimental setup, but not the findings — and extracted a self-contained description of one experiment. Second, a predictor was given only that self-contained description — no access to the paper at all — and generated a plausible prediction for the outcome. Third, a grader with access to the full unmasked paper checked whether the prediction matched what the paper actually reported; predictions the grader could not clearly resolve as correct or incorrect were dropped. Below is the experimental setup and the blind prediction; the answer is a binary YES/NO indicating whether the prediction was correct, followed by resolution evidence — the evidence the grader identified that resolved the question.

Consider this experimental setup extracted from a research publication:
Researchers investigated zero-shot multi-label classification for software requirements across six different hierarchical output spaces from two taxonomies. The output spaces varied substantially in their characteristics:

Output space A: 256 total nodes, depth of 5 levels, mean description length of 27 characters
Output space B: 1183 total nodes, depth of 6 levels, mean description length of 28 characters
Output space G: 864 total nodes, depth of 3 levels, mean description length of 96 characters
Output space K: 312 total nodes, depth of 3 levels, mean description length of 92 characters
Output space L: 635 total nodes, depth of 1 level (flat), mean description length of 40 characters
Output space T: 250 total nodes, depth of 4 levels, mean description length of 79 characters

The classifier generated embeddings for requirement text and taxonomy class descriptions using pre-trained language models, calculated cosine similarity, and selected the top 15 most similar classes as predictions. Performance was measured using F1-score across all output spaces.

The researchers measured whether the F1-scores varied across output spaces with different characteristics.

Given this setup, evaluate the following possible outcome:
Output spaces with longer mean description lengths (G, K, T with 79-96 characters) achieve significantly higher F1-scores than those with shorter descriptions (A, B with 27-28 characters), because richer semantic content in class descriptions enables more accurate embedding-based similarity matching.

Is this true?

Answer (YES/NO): NO